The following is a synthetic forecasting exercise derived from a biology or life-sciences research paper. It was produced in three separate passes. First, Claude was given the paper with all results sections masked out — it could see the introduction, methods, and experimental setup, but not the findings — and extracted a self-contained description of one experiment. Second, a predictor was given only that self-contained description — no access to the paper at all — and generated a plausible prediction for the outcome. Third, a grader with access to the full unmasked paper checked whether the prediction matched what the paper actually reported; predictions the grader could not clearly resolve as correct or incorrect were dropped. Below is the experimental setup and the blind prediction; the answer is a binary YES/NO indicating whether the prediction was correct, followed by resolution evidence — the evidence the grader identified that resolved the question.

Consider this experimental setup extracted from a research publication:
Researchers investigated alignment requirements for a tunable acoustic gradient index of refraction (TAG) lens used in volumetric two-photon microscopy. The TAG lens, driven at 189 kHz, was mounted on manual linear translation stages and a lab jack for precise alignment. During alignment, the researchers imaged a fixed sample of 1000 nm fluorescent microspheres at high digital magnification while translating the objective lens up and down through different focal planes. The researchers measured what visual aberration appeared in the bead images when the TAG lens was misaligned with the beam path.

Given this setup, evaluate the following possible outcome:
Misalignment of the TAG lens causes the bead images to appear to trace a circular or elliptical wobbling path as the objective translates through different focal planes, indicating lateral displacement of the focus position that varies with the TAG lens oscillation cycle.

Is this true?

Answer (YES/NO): NO